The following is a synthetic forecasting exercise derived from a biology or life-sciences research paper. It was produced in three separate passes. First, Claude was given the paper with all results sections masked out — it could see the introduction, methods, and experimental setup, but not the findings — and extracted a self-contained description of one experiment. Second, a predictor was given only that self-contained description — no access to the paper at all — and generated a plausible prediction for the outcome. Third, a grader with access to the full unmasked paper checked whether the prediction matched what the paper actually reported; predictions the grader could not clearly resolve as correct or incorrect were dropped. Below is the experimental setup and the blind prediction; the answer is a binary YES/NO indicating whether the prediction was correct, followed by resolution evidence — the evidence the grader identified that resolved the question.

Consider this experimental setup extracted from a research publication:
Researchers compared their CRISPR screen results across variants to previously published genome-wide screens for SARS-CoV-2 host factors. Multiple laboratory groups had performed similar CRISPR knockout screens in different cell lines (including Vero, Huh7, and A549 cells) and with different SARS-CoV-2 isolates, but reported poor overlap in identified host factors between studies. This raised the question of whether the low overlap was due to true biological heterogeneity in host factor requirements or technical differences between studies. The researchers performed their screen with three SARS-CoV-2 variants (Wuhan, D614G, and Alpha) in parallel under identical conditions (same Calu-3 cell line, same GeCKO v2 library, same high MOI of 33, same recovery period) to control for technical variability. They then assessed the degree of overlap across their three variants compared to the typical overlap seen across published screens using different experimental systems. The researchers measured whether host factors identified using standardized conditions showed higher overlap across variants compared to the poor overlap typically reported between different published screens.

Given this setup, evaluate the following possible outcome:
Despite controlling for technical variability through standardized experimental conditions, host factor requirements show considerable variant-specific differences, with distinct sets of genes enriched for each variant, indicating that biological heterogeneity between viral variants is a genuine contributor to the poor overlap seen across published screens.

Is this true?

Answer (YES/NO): NO